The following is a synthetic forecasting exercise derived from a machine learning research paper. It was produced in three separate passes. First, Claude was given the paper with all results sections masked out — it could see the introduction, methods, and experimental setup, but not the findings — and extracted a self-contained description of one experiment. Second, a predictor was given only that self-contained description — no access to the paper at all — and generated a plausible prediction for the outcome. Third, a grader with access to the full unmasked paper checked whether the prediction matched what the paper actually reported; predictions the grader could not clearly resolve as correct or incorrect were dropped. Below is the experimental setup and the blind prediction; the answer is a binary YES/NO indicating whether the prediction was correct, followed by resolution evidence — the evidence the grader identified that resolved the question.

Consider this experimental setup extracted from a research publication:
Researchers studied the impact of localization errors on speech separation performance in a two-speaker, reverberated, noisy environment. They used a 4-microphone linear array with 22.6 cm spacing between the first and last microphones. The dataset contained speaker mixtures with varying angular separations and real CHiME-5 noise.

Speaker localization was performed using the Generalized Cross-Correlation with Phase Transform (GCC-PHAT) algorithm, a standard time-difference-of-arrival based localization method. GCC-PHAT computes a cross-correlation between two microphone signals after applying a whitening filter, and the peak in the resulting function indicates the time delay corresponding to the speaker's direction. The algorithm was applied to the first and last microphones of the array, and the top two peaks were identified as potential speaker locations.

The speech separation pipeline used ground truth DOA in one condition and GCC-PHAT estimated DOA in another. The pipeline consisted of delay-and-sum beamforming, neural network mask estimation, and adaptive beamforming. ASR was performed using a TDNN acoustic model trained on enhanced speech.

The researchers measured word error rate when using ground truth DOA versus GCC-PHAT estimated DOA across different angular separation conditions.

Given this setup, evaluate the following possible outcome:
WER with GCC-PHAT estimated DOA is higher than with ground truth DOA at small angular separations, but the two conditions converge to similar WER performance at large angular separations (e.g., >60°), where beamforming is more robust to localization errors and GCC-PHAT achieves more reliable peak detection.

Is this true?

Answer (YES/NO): NO